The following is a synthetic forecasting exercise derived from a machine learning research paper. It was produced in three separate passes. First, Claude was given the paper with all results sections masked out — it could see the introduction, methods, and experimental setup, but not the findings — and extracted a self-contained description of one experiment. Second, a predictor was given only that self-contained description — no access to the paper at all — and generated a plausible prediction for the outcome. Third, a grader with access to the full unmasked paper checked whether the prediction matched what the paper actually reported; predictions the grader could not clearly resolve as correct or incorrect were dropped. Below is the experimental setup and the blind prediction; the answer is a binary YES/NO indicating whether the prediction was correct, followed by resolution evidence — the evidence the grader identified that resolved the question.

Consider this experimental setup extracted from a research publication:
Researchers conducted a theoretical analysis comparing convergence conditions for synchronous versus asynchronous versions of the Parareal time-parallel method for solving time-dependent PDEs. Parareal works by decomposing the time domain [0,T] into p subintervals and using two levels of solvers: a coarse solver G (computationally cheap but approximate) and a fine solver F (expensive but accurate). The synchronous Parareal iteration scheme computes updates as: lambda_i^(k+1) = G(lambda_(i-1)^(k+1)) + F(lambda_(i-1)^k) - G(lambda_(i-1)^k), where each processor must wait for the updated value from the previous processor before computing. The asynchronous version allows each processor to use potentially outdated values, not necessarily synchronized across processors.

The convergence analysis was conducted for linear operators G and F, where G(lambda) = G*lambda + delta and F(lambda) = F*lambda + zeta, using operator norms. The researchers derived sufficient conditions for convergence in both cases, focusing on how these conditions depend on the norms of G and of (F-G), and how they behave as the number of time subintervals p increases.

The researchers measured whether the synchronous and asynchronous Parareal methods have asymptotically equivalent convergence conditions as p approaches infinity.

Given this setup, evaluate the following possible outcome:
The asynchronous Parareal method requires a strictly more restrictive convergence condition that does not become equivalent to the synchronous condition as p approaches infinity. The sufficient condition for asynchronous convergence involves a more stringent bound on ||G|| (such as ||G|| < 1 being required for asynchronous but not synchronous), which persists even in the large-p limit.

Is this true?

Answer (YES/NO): NO